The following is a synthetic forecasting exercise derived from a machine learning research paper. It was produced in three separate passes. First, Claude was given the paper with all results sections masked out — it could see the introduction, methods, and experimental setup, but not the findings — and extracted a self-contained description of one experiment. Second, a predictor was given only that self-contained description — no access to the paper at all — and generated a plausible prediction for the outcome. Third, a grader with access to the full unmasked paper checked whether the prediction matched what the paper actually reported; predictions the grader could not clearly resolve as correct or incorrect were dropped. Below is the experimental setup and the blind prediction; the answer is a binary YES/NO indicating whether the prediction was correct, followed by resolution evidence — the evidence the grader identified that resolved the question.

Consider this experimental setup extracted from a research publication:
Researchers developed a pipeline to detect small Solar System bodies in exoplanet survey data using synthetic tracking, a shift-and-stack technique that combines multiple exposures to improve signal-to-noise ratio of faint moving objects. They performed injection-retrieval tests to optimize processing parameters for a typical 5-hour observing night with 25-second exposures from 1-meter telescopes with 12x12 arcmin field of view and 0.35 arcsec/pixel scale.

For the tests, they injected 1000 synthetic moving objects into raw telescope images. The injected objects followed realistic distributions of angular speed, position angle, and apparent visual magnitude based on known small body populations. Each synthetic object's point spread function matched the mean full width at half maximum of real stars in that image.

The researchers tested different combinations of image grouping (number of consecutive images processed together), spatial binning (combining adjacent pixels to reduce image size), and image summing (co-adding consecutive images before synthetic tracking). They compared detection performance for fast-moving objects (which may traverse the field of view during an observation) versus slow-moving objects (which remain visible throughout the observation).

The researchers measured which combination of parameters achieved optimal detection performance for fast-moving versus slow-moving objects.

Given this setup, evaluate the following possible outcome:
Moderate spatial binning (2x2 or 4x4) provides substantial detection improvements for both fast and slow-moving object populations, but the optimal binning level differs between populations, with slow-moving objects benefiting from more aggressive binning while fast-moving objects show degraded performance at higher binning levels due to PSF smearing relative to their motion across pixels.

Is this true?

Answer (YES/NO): NO